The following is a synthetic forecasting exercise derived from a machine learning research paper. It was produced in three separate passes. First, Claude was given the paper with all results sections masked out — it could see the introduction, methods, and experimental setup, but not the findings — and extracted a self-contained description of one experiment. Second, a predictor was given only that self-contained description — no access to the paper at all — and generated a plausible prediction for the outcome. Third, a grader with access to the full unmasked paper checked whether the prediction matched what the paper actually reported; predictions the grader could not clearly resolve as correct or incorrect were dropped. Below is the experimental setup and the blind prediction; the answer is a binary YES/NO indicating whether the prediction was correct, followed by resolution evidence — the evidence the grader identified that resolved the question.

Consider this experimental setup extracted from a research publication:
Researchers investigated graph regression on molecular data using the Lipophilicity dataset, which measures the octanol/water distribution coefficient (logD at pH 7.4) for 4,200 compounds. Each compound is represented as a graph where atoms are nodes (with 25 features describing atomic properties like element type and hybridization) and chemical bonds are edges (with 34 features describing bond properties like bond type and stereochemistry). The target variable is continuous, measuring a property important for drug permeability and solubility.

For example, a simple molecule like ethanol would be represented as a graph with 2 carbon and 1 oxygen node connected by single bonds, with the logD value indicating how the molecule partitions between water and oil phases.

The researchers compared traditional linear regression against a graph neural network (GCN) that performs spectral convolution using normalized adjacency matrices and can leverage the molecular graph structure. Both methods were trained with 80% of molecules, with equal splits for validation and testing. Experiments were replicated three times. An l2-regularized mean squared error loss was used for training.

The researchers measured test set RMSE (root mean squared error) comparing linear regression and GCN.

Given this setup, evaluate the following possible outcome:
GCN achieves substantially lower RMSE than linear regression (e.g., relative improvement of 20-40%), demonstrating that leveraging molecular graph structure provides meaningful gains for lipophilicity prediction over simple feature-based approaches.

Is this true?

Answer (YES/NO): NO